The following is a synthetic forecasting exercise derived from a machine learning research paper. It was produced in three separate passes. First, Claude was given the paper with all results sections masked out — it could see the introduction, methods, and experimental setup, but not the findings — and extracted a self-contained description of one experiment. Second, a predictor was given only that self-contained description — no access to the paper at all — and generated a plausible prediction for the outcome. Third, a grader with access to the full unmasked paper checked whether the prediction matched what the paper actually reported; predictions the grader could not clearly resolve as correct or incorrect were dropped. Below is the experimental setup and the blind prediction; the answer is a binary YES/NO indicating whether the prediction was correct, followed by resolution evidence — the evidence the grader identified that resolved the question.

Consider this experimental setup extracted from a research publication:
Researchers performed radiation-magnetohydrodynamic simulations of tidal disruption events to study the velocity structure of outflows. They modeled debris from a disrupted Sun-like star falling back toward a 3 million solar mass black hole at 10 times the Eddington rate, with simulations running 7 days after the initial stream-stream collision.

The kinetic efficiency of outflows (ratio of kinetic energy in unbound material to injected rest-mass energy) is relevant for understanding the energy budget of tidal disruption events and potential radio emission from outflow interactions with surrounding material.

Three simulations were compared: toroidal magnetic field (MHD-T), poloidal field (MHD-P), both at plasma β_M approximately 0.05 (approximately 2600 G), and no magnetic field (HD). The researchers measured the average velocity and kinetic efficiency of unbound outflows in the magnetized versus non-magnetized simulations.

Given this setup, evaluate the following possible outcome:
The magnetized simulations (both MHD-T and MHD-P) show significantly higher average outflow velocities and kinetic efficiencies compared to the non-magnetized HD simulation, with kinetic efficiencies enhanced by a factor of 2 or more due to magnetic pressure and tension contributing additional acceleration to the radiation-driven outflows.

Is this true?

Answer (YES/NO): NO